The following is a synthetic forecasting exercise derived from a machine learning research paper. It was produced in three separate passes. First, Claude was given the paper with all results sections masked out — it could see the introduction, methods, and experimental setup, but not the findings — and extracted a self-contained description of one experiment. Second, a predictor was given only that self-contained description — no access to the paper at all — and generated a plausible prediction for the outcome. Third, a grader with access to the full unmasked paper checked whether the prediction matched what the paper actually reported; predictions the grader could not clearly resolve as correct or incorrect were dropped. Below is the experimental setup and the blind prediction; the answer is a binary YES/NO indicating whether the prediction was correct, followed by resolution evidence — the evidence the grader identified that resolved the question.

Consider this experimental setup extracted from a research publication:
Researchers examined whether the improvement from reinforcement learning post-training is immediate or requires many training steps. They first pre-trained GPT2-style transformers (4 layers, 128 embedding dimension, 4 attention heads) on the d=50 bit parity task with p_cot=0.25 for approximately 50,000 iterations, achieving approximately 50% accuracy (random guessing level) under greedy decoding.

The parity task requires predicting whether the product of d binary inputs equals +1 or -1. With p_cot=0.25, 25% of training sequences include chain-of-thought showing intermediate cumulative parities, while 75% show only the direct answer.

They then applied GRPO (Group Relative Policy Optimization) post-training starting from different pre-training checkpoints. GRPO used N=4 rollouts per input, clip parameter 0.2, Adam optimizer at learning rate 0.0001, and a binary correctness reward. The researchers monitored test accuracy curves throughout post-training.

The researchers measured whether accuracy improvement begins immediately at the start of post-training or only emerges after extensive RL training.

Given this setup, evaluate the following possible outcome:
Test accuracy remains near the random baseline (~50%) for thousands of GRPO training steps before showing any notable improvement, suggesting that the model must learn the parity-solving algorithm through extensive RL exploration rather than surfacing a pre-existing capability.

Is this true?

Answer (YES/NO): NO